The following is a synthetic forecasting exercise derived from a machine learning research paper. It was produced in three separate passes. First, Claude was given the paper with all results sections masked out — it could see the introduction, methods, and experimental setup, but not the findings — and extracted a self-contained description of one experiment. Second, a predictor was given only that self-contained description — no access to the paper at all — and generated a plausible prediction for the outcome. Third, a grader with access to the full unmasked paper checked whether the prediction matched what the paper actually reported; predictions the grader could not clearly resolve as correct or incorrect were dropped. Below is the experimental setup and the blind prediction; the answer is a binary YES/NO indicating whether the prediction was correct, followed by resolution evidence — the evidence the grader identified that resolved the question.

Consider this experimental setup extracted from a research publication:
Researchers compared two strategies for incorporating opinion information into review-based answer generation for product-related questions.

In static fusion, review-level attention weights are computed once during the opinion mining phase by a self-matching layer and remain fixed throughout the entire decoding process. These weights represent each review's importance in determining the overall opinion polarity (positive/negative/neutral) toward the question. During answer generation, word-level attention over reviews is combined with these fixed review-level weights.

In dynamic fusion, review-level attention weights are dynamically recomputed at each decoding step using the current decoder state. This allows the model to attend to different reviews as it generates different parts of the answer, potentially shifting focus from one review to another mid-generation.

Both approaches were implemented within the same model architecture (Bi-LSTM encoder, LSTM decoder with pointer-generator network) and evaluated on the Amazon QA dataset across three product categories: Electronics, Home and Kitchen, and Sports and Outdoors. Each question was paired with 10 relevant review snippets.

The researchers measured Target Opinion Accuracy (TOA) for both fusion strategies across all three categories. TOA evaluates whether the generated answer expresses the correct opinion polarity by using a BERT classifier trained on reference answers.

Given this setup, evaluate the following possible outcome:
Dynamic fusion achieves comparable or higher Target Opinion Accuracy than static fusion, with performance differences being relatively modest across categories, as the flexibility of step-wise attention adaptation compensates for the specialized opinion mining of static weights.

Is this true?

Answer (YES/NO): YES